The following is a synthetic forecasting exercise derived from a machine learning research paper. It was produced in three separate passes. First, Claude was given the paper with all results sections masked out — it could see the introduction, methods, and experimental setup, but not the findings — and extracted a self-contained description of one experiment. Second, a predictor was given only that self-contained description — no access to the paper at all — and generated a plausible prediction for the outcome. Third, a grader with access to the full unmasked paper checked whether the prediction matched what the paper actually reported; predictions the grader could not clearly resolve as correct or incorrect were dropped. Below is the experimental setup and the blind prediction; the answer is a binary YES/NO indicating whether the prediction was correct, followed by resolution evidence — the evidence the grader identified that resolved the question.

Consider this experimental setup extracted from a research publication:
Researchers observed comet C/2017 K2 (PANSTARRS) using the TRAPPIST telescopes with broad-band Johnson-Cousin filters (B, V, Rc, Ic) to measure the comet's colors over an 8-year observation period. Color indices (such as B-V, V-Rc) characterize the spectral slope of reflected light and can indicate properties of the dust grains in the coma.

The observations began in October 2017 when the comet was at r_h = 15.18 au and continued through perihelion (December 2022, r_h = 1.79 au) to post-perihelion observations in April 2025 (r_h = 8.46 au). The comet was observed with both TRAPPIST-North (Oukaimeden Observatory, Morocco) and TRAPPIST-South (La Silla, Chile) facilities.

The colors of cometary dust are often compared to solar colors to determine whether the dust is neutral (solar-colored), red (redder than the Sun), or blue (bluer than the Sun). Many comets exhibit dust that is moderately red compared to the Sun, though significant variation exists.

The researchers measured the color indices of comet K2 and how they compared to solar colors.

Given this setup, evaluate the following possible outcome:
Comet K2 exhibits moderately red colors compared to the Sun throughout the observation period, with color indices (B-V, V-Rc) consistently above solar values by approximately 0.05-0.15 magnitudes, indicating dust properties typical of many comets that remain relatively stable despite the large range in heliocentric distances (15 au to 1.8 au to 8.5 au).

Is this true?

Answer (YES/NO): YES